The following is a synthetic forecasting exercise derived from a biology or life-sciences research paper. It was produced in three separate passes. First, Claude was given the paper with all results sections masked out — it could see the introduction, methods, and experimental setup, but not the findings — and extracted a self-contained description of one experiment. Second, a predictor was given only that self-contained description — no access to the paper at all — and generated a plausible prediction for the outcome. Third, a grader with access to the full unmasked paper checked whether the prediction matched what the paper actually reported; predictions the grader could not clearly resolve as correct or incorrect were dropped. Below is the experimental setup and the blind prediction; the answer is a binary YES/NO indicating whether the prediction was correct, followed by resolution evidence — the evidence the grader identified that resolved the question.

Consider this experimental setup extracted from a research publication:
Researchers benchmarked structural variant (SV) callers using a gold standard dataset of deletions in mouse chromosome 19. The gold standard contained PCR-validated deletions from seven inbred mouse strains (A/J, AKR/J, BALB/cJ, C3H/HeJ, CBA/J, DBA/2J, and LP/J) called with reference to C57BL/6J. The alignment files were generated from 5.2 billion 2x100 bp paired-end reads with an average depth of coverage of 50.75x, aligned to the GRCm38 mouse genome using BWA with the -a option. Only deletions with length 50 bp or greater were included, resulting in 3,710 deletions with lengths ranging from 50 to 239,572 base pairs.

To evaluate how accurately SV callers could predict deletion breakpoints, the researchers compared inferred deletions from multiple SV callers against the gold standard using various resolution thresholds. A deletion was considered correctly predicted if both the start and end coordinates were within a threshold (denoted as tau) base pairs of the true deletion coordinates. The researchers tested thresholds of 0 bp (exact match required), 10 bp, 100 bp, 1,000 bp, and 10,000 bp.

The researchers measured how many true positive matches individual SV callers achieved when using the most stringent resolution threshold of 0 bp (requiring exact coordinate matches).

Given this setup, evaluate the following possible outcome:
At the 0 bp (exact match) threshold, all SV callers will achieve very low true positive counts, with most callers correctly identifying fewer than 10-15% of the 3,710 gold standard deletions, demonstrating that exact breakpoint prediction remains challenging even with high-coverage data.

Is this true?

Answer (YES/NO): YES